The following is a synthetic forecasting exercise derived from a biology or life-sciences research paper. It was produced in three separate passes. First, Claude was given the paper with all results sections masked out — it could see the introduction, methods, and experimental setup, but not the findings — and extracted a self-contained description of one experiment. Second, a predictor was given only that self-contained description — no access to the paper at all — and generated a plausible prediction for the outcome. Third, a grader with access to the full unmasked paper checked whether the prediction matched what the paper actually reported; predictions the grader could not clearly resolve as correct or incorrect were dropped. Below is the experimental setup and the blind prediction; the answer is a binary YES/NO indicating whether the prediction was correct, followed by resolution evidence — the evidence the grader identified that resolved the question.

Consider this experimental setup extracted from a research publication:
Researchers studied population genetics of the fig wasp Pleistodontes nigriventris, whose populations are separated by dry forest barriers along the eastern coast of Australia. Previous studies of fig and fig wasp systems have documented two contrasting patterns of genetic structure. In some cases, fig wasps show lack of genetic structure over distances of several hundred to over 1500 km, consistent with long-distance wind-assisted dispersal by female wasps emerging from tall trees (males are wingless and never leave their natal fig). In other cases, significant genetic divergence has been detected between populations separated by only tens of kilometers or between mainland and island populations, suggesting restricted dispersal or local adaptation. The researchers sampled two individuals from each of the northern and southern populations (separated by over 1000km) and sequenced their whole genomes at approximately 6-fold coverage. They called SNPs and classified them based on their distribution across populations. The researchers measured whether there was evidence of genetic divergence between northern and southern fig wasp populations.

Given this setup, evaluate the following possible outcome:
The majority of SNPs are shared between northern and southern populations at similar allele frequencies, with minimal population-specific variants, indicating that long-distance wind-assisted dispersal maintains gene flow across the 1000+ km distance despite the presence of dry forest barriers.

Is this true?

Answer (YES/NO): NO